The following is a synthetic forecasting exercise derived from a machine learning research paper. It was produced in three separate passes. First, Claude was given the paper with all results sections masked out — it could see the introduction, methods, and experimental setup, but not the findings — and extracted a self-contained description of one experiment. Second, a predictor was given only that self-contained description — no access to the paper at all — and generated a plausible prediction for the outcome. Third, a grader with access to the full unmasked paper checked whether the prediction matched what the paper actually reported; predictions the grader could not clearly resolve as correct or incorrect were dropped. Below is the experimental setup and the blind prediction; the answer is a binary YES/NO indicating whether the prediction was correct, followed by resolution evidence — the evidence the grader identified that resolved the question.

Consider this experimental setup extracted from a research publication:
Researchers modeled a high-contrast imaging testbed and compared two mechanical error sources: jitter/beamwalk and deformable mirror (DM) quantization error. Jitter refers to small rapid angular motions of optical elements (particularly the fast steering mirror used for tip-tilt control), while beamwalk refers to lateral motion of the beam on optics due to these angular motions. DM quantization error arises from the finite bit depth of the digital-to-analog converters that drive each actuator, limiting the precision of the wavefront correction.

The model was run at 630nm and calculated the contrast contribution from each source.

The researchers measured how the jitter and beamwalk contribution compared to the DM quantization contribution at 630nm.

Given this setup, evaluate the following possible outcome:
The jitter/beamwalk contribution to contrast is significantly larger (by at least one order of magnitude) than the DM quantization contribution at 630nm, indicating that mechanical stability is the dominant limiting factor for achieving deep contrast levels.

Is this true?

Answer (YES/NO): NO